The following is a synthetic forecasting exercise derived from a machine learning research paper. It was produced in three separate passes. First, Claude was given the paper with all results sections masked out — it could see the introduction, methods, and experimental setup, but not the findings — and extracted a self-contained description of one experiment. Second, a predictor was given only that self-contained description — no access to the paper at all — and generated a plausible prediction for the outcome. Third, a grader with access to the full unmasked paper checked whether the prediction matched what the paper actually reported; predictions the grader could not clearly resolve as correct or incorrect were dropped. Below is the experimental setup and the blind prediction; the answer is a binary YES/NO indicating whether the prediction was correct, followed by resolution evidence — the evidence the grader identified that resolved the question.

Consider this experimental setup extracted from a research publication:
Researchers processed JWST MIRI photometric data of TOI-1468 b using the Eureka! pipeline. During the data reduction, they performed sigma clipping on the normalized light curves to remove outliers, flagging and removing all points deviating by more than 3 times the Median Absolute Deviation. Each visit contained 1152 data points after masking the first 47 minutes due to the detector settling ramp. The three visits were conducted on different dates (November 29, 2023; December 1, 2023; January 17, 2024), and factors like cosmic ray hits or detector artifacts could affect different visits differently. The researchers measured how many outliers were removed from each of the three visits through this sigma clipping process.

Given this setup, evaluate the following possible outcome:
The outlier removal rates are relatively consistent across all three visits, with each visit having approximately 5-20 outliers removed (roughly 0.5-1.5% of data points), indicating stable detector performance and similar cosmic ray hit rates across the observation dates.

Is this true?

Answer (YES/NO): NO